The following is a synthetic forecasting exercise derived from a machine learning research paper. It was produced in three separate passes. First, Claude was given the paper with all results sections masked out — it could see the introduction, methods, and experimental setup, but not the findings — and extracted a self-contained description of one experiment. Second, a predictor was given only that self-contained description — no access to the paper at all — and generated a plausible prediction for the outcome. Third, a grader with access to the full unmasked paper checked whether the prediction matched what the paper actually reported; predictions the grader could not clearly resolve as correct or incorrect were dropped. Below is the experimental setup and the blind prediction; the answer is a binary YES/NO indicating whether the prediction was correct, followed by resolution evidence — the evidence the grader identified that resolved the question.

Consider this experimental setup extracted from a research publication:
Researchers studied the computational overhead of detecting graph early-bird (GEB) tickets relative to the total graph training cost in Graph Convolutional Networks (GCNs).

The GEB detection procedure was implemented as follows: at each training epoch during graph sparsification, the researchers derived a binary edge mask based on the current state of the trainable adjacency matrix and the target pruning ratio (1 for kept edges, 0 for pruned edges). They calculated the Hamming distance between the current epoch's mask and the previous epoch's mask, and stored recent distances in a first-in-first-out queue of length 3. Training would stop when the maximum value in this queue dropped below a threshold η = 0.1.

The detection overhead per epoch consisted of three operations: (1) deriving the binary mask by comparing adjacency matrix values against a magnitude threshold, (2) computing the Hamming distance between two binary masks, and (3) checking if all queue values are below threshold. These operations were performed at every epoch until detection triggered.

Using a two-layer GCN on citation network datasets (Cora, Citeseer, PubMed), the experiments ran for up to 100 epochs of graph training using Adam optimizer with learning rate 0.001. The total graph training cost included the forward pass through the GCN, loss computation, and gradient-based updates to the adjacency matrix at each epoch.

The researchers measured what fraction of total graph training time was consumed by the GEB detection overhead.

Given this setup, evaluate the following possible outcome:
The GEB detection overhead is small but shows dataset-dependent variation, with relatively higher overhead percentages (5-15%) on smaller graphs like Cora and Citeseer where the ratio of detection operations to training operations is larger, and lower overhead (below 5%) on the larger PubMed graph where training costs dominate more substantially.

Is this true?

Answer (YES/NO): NO